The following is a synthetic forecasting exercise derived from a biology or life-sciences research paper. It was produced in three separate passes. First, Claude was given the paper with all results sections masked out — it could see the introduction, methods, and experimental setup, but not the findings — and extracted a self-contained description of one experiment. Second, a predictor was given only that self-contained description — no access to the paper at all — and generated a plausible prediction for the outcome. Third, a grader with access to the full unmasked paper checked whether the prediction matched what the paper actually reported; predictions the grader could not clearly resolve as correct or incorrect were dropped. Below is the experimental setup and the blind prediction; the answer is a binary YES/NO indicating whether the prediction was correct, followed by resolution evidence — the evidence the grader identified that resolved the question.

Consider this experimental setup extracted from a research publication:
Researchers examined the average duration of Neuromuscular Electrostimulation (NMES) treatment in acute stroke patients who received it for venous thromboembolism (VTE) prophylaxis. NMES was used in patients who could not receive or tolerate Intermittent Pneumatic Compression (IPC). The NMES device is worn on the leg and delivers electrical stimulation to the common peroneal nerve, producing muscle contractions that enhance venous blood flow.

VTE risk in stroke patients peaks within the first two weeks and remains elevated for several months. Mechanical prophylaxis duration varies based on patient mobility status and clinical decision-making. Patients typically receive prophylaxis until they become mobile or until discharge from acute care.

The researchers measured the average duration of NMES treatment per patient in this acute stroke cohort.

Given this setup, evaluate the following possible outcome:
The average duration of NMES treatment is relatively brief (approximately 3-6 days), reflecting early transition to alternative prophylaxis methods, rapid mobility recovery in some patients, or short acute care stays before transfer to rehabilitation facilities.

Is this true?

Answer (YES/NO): NO